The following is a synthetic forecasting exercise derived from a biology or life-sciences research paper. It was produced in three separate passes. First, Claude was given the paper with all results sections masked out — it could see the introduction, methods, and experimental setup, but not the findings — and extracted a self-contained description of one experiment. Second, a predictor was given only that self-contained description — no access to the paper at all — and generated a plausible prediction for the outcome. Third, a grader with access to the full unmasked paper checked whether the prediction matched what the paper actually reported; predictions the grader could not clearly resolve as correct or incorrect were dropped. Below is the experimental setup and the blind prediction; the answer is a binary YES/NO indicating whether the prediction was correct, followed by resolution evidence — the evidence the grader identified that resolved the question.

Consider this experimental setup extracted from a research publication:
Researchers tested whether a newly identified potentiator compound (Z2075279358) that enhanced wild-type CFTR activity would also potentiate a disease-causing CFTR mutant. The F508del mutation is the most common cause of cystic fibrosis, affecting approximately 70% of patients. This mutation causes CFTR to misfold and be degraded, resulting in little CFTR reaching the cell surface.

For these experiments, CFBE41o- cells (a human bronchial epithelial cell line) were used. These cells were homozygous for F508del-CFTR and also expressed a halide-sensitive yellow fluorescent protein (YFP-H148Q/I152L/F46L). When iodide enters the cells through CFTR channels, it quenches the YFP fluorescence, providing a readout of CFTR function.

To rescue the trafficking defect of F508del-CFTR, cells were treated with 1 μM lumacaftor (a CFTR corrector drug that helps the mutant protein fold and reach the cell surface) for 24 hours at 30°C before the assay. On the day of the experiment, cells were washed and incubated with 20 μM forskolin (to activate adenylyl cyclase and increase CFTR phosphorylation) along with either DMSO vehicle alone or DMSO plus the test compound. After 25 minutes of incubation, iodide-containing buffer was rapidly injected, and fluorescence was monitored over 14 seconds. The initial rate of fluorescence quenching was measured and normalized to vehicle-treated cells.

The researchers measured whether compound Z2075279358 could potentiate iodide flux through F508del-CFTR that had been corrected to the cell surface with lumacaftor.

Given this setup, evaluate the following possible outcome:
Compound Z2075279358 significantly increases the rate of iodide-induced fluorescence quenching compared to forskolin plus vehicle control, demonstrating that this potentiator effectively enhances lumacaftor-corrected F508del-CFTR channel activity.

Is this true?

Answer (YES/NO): YES